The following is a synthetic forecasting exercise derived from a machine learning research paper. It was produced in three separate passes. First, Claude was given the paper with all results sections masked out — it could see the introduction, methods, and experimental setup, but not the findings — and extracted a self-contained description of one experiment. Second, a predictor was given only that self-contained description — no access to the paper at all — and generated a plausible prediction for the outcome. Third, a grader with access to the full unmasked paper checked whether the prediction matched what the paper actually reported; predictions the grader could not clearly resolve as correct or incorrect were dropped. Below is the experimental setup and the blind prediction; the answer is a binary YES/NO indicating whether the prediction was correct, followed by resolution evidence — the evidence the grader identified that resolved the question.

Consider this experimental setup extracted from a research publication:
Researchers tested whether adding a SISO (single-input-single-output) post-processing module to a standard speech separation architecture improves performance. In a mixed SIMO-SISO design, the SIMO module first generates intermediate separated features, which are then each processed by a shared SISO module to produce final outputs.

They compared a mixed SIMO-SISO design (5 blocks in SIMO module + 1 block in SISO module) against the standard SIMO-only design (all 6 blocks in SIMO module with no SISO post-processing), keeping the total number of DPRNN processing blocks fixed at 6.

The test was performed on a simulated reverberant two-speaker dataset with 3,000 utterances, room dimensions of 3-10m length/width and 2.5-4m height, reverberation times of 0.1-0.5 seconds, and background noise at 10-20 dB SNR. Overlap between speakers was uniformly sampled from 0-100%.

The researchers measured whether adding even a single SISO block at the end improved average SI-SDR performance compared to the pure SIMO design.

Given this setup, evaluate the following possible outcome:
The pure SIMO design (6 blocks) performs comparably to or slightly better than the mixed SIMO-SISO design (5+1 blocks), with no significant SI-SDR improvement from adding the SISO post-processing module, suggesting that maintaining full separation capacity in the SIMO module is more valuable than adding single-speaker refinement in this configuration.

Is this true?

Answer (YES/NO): NO